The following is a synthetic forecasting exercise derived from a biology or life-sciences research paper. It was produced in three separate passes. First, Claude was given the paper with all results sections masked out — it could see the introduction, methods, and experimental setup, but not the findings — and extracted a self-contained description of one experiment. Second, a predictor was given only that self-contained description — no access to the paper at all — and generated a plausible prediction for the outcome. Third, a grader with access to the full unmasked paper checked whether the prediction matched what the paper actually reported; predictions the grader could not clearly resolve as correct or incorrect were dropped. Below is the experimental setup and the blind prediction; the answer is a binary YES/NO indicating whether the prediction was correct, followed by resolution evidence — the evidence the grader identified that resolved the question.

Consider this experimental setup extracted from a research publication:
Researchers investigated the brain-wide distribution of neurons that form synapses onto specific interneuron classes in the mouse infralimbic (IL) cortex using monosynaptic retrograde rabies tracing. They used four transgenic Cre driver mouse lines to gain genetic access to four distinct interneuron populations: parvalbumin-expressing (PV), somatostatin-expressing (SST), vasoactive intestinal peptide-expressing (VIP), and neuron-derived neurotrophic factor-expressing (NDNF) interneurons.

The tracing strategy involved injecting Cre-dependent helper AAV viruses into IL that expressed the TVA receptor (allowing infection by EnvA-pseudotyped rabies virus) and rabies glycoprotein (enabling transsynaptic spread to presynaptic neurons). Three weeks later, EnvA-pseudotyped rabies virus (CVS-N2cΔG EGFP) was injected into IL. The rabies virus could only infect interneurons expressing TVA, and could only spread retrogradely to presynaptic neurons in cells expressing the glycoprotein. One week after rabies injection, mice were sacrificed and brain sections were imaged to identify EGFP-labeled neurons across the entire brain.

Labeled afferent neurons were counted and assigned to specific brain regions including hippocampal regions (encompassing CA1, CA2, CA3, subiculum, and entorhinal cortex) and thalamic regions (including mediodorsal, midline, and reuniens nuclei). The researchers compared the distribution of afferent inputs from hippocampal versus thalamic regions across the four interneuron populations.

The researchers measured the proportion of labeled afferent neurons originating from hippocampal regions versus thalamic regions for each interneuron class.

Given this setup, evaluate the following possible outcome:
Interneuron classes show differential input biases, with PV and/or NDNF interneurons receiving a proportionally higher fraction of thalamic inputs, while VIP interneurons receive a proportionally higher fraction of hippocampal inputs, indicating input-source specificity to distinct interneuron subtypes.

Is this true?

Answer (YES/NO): NO